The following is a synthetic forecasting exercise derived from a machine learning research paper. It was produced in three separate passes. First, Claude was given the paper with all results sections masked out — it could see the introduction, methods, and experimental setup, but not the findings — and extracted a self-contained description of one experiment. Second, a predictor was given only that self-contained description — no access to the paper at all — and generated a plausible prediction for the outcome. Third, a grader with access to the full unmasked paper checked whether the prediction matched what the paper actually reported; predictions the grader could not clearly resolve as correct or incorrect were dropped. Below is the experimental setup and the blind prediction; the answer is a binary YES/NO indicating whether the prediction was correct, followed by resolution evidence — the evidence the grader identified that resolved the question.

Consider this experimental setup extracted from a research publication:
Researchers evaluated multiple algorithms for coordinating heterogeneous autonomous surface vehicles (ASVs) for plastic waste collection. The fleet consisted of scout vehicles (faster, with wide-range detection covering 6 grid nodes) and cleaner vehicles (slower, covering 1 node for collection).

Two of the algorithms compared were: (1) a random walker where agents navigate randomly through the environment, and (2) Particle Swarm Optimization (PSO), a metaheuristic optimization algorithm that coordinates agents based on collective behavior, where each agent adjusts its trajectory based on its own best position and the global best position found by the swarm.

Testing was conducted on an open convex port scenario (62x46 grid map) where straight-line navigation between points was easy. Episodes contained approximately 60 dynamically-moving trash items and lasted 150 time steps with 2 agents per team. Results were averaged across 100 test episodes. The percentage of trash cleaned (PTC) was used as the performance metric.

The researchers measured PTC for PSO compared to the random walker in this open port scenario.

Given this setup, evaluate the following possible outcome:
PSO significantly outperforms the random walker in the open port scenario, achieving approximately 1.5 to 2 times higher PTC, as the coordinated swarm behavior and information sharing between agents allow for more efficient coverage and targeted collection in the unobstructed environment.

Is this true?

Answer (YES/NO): NO